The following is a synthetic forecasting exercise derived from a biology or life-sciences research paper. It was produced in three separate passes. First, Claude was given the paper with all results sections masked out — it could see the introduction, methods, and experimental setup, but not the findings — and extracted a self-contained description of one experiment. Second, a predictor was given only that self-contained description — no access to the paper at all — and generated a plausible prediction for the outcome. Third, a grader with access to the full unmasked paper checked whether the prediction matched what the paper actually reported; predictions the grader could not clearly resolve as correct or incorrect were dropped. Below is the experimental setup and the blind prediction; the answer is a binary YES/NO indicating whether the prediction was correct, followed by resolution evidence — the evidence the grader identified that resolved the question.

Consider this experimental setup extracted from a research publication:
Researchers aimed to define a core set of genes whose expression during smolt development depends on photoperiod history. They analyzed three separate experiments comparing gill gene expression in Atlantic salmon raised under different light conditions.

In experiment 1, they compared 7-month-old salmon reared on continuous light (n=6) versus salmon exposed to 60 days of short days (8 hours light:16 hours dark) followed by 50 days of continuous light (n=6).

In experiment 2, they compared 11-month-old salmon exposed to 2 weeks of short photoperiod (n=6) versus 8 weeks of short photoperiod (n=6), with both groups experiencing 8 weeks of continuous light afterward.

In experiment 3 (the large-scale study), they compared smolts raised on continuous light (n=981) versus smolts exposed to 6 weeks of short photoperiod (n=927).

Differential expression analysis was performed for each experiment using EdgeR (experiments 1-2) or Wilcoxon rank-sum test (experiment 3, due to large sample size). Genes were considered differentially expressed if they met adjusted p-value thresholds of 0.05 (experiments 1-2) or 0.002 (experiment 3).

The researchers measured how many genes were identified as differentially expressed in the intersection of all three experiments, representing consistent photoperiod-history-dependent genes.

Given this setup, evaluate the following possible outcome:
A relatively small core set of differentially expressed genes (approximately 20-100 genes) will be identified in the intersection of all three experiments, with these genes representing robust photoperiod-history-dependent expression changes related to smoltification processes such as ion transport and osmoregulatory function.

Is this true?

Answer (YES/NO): NO